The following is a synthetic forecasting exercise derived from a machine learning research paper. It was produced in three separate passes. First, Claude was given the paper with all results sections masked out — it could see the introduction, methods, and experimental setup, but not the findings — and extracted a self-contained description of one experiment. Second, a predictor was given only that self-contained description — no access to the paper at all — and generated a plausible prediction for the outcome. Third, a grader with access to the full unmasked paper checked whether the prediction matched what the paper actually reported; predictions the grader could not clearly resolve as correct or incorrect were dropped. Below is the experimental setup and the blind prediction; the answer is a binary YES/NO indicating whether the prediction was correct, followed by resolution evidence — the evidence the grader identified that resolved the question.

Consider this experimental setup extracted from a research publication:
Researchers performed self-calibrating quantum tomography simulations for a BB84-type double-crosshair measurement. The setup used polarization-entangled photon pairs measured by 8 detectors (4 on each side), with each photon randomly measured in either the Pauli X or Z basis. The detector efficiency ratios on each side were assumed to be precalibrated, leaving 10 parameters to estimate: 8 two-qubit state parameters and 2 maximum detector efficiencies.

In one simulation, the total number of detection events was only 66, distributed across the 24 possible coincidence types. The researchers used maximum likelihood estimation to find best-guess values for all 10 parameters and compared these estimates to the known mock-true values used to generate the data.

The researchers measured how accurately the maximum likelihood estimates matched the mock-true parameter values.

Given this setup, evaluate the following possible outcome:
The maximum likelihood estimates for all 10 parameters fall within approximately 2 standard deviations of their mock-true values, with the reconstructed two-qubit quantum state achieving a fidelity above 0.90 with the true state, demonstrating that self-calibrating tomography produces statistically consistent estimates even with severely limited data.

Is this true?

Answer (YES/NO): NO